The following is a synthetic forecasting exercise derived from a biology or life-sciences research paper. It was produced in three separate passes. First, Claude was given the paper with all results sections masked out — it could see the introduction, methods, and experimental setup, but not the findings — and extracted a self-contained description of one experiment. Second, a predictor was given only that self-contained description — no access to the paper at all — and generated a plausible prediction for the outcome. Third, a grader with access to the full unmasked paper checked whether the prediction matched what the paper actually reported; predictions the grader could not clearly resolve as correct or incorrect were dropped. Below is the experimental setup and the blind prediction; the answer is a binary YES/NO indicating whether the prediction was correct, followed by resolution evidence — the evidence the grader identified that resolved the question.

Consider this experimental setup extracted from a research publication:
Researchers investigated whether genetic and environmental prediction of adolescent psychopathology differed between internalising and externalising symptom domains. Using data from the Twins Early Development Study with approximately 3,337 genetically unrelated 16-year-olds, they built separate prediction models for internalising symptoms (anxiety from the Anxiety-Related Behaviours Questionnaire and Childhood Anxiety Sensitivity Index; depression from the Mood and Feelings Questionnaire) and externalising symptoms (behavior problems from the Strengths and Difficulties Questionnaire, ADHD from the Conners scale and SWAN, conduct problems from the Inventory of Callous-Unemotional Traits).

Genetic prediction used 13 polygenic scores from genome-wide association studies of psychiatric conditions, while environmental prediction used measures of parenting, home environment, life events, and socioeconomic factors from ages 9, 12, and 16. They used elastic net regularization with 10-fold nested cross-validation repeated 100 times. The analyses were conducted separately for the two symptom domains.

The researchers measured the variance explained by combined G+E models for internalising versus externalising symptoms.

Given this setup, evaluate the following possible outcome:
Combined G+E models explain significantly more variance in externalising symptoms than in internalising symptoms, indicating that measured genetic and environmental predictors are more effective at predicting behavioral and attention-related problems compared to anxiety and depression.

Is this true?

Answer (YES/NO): YES